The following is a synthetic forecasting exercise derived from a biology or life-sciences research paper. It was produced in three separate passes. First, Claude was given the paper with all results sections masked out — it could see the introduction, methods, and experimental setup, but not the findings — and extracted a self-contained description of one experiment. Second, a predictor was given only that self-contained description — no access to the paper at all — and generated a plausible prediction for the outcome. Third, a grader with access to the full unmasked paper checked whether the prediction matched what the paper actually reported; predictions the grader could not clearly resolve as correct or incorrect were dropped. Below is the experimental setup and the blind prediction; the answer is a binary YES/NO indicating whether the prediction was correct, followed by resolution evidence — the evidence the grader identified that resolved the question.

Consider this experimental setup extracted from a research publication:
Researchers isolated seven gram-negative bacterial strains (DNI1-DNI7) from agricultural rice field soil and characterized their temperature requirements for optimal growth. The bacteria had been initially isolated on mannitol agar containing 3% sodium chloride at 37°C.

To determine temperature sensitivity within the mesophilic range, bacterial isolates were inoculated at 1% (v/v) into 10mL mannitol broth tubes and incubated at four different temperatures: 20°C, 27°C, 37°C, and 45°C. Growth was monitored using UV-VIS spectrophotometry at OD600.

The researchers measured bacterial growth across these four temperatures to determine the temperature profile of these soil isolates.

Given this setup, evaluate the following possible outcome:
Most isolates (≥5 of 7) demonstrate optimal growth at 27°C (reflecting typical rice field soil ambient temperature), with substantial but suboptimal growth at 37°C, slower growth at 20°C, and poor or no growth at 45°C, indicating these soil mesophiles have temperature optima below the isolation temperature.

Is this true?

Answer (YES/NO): NO